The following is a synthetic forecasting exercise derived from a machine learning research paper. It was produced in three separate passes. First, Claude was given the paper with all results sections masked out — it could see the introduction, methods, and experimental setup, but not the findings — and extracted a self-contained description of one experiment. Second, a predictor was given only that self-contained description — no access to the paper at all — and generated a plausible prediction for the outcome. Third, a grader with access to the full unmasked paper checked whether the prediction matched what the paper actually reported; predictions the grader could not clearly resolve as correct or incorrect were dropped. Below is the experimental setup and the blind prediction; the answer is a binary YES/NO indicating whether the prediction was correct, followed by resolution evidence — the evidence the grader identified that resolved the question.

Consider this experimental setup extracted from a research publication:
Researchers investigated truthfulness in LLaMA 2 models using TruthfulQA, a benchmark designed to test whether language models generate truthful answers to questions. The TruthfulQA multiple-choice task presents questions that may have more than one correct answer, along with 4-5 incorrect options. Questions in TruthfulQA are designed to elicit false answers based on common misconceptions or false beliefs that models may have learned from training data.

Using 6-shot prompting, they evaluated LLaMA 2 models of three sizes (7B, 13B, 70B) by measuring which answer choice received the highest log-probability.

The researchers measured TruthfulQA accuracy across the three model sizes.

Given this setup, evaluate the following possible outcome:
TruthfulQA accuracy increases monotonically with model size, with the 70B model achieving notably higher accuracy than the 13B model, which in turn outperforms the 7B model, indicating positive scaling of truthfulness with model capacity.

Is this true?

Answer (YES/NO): NO